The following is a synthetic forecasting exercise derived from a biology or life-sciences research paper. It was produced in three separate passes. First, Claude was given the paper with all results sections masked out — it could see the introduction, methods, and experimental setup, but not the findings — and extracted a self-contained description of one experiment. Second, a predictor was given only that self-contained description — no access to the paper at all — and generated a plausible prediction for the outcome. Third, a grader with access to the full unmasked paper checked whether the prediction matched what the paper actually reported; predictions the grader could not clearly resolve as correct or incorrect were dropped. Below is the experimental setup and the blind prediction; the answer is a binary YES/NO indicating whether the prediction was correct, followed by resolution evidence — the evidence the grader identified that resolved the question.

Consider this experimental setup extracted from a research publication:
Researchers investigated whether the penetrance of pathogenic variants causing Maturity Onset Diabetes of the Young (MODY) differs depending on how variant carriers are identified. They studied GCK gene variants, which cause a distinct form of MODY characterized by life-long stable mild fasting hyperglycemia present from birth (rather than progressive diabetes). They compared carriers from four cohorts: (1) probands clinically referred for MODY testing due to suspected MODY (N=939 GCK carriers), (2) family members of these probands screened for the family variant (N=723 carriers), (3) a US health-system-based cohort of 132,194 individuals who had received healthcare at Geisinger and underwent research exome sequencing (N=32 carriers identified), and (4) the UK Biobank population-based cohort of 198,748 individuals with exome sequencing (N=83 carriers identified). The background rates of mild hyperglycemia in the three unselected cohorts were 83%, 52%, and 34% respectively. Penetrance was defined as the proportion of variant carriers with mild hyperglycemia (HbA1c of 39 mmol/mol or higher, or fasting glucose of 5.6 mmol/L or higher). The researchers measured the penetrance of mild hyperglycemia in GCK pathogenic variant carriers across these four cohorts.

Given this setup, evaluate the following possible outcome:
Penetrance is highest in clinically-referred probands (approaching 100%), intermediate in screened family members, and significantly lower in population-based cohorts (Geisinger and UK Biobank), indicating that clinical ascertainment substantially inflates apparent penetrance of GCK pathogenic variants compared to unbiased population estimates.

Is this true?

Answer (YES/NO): NO